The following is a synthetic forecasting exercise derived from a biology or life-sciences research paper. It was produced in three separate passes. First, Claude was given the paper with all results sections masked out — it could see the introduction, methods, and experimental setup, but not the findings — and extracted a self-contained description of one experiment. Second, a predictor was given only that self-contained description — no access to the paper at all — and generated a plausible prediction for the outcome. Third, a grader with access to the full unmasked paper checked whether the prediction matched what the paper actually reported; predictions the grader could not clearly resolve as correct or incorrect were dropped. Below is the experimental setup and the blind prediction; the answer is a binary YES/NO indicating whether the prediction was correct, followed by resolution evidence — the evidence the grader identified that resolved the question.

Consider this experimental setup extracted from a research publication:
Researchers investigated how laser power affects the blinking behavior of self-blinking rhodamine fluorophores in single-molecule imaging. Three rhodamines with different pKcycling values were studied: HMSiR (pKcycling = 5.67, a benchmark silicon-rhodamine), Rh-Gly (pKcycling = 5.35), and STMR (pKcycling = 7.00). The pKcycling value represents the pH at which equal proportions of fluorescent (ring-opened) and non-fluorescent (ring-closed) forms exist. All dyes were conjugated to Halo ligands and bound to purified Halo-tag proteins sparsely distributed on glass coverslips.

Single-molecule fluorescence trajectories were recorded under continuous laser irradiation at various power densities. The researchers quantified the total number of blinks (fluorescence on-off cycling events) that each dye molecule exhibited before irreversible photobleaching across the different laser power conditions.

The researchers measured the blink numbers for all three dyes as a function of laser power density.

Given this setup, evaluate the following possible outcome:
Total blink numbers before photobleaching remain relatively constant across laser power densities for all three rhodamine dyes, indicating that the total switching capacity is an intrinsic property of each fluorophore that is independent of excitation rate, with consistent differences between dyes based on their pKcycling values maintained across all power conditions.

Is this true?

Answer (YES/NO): NO